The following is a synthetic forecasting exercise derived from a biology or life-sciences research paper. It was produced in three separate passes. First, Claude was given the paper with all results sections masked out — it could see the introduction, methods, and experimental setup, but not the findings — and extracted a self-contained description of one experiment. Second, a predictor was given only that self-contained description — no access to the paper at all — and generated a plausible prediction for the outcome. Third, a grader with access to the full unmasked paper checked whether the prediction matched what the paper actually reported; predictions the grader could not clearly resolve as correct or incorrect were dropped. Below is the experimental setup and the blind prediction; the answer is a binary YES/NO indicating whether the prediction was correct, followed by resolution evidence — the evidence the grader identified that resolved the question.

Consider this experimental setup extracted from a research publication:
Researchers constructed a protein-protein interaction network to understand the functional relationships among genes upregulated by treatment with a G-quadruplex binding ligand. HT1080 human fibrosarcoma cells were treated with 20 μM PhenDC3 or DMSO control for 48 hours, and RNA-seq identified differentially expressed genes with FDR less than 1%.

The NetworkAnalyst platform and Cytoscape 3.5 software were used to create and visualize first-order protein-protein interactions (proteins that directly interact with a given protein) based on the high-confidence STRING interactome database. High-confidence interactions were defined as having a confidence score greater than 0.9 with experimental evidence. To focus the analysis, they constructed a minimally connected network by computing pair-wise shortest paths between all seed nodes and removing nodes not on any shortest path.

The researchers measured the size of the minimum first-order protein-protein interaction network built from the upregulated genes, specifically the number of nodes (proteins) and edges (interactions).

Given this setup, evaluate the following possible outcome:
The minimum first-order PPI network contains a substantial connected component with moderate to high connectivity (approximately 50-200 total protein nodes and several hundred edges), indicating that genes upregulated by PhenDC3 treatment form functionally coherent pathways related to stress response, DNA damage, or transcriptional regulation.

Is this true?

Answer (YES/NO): NO